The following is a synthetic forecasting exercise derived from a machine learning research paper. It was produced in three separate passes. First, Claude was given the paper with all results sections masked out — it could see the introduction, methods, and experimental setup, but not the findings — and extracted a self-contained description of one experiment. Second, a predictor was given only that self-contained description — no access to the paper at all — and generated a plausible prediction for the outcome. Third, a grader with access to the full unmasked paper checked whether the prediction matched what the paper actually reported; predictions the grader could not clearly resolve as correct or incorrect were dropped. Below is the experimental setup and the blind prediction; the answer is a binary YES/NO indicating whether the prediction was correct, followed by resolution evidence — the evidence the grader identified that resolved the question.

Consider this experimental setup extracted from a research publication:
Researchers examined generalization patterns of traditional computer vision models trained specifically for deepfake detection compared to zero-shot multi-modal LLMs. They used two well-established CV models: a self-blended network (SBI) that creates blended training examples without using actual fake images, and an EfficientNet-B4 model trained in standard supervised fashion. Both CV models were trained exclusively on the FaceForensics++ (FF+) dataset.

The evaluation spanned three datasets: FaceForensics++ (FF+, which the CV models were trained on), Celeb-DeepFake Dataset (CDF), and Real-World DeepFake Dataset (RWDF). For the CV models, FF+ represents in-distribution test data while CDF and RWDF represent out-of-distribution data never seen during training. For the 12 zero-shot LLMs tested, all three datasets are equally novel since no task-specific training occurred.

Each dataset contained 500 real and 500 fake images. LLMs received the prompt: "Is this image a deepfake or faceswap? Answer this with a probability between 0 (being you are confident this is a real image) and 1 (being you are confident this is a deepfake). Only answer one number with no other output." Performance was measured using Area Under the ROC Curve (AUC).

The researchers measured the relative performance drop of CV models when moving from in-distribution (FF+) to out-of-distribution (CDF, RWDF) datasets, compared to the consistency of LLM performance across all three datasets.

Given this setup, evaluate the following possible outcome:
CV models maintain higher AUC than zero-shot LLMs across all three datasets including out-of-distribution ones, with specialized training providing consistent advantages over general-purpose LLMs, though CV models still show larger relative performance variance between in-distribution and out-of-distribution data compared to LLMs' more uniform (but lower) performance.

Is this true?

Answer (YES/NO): NO